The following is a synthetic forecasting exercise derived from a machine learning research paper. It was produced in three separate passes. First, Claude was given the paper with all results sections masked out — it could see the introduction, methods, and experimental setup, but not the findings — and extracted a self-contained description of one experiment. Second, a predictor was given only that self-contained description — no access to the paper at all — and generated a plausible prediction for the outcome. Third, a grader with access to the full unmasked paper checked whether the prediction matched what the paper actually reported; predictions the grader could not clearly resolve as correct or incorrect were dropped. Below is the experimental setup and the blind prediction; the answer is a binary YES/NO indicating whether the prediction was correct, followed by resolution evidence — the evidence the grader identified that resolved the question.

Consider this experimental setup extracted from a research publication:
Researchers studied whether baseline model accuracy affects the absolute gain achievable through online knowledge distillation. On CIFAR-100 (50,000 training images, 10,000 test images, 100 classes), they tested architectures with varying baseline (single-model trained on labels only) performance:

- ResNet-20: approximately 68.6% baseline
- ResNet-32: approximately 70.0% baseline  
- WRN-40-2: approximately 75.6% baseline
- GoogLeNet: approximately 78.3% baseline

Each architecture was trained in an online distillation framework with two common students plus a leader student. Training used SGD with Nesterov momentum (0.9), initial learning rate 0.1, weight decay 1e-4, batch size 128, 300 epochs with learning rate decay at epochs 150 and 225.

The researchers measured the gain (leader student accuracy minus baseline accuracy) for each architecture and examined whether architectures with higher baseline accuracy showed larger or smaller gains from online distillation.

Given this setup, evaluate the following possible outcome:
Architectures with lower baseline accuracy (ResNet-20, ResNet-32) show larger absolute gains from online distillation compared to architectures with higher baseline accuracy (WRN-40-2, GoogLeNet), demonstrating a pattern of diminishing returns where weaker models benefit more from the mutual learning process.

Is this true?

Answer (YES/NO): YES